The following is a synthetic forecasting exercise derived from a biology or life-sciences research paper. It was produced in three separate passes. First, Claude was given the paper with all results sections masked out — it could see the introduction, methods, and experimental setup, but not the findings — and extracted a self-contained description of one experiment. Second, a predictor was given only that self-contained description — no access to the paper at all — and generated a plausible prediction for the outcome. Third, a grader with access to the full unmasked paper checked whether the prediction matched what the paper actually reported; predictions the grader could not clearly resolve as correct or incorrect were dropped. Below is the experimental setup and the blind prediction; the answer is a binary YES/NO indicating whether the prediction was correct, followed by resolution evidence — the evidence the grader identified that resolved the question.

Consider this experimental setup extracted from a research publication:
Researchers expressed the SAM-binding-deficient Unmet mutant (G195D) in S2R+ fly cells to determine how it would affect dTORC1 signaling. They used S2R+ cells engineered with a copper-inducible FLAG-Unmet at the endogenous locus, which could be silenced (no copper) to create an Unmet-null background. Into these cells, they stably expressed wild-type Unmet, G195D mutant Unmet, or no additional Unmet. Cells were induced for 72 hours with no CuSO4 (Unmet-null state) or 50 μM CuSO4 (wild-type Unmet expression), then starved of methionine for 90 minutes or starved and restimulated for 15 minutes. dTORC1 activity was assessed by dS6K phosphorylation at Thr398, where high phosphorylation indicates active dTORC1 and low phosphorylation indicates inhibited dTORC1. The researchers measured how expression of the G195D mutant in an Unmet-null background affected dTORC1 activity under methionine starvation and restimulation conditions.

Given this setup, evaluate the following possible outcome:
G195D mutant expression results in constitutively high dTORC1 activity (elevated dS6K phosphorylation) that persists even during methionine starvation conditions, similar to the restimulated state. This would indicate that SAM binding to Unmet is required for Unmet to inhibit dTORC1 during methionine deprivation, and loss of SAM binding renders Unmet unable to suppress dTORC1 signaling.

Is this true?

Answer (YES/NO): NO